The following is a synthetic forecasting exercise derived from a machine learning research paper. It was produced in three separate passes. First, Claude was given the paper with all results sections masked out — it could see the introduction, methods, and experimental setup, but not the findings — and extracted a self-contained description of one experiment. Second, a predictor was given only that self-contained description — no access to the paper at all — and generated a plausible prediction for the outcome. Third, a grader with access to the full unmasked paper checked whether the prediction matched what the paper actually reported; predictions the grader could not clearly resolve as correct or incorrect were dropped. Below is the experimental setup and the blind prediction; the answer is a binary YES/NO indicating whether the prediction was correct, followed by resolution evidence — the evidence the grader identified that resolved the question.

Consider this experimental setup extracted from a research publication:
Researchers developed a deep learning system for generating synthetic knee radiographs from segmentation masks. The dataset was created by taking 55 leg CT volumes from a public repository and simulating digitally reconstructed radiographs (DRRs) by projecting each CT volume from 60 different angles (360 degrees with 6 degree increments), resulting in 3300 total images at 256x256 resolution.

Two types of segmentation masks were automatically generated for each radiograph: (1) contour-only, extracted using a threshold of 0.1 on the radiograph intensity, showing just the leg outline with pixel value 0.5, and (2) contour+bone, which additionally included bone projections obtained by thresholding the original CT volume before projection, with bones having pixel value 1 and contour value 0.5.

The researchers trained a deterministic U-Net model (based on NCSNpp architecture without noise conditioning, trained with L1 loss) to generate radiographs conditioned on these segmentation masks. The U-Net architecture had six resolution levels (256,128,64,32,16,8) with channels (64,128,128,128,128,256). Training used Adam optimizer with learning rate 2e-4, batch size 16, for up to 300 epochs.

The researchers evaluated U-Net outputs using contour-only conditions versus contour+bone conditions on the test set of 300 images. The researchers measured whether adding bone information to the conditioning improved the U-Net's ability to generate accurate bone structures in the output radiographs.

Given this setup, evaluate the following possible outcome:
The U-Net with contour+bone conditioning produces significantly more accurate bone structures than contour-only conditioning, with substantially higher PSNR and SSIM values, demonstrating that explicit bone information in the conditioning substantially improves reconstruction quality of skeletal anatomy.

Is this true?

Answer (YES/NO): NO